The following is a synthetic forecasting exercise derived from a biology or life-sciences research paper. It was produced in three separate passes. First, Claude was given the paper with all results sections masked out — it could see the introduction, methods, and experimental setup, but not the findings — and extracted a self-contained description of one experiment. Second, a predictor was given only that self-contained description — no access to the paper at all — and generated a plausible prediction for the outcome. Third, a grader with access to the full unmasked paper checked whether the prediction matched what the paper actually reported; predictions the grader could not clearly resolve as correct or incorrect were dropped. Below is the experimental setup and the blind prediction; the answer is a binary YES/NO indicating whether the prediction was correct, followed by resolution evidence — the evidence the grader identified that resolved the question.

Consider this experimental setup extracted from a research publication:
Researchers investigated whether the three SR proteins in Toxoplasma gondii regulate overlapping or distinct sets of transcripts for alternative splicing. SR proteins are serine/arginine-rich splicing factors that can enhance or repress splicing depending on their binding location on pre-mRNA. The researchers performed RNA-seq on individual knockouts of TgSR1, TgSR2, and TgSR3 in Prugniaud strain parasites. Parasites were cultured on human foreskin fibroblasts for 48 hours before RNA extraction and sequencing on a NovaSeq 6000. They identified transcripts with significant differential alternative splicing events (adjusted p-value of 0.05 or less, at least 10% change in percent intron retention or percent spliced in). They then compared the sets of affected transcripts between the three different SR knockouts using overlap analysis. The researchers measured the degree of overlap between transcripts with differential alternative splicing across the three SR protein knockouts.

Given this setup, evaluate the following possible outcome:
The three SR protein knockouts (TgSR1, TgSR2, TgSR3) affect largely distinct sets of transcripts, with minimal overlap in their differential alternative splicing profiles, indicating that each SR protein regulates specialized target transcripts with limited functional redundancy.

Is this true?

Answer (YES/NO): NO